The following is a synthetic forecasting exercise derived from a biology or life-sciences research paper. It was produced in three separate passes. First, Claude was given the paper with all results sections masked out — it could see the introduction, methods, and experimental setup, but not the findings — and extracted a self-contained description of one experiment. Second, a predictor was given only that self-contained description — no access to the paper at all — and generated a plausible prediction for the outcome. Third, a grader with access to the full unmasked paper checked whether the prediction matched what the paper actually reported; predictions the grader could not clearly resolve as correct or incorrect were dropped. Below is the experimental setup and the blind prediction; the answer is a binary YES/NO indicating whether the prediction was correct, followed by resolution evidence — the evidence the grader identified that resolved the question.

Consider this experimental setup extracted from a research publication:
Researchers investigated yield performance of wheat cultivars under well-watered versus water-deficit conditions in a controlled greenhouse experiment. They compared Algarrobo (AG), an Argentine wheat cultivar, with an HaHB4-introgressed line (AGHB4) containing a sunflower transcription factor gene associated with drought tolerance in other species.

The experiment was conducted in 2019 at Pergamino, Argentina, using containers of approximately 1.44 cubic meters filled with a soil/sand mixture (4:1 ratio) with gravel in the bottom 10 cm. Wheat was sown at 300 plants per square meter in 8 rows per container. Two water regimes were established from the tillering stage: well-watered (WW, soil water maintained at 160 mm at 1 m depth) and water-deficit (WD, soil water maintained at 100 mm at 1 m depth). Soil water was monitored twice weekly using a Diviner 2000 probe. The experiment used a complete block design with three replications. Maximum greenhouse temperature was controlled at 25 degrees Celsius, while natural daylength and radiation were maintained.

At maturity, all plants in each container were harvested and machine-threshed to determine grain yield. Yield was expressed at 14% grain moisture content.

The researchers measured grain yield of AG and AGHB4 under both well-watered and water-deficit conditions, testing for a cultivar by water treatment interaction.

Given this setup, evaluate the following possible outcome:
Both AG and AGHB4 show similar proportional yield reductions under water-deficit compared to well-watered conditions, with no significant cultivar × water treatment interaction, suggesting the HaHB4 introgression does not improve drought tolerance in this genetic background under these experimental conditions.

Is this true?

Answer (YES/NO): NO